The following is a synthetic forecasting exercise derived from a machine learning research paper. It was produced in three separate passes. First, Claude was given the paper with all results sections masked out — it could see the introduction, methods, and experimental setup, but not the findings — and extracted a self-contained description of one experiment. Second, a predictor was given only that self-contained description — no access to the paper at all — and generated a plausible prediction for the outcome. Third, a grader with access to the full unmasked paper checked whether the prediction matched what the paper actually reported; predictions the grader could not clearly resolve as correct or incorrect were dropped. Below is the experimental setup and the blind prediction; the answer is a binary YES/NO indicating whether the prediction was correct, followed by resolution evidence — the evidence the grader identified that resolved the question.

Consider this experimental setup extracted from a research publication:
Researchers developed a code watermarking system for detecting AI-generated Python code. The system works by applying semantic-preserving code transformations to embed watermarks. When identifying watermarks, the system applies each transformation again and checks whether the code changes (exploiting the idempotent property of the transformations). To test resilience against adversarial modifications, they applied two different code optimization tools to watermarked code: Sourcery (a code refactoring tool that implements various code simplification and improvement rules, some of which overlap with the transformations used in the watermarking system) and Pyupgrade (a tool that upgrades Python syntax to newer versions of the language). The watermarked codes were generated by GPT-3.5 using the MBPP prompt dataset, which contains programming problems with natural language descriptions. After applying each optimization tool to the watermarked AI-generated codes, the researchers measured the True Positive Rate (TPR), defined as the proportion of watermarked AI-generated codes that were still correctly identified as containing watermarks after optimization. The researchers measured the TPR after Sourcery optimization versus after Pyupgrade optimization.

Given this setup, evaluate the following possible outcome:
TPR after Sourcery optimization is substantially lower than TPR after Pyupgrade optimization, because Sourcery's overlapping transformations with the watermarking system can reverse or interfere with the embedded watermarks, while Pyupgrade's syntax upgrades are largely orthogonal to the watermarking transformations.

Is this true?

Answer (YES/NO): NO